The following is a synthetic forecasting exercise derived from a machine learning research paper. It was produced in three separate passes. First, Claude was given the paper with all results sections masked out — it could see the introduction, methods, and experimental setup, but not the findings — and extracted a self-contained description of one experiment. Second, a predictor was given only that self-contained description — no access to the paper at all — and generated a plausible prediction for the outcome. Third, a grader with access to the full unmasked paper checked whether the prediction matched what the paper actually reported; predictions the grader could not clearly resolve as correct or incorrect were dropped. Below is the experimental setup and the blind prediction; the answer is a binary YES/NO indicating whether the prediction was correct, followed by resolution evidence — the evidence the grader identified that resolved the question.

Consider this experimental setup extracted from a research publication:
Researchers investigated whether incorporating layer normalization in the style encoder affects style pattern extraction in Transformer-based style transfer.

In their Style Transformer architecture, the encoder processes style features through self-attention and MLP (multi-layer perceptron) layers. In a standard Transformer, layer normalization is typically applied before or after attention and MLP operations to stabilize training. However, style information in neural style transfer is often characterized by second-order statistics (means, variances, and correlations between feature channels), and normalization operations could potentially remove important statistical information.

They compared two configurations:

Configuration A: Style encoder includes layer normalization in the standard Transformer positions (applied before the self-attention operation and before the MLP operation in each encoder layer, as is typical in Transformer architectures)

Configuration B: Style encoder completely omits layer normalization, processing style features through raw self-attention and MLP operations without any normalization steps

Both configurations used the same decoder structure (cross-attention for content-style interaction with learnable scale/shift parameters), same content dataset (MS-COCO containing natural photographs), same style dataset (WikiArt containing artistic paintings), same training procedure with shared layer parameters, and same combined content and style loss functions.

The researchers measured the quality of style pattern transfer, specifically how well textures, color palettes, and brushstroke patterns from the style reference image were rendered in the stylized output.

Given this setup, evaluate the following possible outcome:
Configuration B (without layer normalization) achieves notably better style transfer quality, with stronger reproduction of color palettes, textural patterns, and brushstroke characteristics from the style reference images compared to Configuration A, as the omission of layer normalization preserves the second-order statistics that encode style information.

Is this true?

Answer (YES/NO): YES